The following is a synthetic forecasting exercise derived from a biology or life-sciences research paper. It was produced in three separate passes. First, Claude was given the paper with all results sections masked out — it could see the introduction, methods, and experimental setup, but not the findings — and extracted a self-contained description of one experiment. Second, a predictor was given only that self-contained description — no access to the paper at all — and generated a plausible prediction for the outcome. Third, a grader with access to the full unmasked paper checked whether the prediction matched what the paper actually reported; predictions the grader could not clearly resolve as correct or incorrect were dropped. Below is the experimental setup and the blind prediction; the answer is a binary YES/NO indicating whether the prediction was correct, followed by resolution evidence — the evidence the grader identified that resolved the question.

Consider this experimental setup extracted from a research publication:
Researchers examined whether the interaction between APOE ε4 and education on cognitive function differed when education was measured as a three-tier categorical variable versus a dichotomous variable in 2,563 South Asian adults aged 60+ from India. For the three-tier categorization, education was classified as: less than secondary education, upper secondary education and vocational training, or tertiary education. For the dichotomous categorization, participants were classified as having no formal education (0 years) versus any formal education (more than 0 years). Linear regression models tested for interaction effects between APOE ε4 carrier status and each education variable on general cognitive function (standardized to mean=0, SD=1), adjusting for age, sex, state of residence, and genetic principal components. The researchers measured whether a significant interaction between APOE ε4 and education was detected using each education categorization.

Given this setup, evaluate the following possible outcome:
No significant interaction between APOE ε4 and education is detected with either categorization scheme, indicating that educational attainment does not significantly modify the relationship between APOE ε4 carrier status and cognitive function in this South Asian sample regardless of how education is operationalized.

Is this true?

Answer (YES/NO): YES